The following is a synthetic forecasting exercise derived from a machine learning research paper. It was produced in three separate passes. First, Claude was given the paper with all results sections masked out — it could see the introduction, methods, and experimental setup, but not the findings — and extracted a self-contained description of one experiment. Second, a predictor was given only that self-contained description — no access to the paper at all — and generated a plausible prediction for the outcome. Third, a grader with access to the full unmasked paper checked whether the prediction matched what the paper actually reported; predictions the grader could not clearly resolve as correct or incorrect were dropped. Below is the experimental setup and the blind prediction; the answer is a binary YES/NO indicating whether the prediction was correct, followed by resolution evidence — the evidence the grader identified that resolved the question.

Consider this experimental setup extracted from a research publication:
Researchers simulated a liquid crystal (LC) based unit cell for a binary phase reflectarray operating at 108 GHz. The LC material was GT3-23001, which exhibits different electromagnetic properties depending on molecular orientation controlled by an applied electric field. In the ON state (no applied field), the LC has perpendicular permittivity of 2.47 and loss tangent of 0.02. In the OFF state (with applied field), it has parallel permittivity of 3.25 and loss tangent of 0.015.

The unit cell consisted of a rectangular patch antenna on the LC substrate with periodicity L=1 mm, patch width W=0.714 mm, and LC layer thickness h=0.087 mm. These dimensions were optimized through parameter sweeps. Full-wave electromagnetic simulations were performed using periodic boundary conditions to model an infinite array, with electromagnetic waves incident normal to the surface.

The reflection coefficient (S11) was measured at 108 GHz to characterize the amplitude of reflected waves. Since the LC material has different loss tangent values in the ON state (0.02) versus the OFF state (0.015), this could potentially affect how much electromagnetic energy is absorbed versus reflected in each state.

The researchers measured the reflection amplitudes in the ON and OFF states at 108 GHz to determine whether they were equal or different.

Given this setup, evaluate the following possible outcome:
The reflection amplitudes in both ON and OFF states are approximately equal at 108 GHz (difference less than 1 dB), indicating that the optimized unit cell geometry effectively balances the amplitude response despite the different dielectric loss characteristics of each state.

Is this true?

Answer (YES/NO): YES